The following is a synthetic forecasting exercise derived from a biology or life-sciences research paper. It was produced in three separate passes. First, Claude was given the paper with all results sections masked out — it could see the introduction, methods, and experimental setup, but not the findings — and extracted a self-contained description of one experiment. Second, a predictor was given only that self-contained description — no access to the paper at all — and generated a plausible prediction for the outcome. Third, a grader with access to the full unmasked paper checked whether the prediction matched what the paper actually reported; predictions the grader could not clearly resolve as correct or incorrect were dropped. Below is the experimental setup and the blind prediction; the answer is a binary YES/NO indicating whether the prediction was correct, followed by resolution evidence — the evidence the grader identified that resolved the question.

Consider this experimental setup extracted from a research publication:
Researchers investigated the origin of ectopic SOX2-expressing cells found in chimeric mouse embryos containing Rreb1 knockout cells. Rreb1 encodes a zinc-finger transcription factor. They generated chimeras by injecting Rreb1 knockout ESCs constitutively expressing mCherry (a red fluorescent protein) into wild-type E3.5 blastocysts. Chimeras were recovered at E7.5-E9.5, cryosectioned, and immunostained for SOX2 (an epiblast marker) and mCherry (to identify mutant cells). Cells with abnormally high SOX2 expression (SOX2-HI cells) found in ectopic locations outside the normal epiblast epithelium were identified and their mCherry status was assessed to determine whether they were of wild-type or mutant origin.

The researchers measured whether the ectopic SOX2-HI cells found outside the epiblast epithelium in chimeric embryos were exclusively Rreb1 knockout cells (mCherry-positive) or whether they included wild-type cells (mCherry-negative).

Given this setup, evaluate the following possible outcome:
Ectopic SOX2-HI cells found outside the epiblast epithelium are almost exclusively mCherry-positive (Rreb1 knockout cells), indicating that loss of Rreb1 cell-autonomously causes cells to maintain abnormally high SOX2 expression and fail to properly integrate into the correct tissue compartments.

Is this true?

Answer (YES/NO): NO